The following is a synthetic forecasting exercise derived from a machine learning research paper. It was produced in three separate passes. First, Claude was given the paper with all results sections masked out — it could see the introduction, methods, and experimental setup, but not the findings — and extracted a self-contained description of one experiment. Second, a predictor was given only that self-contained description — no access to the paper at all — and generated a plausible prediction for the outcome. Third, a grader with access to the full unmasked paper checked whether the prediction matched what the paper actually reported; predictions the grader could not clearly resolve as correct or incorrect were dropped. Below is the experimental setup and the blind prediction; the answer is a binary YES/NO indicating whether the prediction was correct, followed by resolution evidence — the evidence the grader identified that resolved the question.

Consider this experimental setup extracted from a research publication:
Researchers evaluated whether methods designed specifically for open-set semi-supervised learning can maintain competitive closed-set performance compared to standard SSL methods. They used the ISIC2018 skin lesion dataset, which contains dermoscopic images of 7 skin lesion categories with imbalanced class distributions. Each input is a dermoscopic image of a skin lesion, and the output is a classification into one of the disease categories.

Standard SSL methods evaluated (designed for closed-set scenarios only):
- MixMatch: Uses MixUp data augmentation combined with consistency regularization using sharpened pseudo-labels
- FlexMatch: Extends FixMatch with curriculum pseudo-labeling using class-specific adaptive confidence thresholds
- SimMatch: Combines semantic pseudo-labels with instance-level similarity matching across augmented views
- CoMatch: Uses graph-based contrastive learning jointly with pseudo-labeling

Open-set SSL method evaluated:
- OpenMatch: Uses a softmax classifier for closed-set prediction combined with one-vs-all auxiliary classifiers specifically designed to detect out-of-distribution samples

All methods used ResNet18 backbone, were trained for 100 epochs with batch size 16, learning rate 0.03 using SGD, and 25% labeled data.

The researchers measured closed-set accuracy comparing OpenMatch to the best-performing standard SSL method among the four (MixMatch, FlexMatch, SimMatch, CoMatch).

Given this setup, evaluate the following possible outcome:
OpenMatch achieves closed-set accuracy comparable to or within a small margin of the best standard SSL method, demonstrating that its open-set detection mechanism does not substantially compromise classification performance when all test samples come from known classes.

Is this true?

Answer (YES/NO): NO